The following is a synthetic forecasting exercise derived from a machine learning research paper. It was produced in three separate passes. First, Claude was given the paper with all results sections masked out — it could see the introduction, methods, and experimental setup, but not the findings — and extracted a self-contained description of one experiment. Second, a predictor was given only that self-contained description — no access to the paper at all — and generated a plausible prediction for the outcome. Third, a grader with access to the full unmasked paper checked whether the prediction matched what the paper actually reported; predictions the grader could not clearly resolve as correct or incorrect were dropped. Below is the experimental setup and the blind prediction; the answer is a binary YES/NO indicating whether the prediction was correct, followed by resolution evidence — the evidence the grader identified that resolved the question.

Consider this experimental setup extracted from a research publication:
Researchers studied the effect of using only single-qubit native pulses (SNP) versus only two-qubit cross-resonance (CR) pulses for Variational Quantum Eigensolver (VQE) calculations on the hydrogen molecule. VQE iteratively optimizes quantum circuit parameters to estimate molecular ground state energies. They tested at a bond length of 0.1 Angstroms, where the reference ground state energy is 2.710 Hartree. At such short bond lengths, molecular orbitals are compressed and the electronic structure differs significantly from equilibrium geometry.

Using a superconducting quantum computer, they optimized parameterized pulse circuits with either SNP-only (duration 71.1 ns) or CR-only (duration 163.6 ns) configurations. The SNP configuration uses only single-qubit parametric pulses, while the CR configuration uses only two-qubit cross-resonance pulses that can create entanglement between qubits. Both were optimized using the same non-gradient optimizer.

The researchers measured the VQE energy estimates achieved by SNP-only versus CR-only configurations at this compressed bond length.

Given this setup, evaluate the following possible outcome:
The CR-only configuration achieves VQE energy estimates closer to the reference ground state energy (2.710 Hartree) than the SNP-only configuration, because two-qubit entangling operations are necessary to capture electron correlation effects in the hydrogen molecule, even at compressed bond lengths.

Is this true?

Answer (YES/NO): YES